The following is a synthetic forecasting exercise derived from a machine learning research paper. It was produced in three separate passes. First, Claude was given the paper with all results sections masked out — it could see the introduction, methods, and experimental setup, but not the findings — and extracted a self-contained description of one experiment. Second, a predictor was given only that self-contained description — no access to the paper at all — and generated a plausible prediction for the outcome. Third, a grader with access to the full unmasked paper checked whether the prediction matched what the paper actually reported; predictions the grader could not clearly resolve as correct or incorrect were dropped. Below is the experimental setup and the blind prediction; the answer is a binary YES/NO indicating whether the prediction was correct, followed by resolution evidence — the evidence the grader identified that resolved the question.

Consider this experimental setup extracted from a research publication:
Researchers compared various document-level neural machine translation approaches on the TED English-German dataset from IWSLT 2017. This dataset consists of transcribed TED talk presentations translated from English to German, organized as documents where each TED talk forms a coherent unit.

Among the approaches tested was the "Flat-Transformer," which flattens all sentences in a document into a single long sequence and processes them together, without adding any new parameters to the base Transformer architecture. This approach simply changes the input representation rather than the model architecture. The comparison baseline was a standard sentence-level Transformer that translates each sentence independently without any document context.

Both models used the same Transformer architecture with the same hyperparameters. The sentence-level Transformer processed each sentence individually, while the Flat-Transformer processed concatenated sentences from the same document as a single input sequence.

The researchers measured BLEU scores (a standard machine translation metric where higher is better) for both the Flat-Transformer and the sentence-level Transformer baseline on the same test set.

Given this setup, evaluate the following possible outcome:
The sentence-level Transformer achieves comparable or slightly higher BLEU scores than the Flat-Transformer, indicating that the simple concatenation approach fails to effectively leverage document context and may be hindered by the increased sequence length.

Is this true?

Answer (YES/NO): YES